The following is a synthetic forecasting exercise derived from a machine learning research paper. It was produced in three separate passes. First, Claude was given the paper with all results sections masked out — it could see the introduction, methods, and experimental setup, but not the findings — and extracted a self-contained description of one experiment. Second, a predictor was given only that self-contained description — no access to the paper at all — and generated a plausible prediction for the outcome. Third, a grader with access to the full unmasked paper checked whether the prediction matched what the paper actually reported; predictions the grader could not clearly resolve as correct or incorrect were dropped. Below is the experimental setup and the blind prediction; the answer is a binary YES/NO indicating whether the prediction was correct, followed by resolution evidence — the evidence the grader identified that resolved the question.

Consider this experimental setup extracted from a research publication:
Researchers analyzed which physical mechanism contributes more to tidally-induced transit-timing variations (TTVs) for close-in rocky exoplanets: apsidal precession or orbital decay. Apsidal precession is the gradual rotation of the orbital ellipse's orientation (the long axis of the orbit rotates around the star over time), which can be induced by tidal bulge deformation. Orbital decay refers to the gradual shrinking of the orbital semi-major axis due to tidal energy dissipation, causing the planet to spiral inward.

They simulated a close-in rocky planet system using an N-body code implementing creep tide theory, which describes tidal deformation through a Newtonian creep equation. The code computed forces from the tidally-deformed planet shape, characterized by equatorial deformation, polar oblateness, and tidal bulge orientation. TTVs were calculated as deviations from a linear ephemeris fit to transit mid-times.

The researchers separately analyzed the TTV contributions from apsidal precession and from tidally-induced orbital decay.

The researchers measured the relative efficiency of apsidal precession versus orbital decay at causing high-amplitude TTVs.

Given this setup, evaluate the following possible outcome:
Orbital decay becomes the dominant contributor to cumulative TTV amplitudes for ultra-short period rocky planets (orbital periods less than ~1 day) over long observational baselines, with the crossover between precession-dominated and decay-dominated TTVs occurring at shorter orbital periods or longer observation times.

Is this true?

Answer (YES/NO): NO